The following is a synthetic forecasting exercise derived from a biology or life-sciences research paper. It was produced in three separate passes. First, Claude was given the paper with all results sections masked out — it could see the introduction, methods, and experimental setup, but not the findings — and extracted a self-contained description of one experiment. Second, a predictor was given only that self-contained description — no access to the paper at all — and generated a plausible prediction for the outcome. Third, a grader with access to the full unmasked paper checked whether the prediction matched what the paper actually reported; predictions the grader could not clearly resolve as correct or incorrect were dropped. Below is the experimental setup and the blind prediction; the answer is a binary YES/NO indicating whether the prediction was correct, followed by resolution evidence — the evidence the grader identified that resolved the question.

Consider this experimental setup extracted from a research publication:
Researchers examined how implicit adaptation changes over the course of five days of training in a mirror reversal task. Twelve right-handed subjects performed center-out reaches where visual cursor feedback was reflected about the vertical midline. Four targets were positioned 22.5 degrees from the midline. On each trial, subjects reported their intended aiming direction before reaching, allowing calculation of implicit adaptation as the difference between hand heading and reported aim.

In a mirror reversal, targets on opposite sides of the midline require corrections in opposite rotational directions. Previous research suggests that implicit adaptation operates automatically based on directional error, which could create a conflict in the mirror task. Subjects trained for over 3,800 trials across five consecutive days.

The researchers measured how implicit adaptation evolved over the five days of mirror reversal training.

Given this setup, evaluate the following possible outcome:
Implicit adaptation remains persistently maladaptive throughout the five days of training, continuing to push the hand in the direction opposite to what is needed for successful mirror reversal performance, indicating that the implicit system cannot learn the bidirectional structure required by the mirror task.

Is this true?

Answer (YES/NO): NO